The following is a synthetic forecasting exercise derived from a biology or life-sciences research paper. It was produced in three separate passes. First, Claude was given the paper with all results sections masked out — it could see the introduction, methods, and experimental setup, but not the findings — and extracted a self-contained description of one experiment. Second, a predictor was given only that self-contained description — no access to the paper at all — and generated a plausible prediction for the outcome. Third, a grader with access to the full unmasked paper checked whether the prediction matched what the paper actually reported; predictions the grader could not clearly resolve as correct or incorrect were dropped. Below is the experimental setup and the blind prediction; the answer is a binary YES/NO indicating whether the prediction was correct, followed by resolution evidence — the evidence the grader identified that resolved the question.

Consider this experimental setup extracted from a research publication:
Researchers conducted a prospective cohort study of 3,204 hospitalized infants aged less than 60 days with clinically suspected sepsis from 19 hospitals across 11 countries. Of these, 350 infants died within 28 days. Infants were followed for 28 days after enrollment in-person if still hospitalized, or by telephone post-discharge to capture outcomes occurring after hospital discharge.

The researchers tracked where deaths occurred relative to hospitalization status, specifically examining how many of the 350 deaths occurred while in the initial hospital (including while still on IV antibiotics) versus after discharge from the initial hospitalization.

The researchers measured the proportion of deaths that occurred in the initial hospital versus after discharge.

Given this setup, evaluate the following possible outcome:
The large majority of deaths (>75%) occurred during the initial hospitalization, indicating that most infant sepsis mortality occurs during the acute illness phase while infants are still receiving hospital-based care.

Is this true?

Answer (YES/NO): YES